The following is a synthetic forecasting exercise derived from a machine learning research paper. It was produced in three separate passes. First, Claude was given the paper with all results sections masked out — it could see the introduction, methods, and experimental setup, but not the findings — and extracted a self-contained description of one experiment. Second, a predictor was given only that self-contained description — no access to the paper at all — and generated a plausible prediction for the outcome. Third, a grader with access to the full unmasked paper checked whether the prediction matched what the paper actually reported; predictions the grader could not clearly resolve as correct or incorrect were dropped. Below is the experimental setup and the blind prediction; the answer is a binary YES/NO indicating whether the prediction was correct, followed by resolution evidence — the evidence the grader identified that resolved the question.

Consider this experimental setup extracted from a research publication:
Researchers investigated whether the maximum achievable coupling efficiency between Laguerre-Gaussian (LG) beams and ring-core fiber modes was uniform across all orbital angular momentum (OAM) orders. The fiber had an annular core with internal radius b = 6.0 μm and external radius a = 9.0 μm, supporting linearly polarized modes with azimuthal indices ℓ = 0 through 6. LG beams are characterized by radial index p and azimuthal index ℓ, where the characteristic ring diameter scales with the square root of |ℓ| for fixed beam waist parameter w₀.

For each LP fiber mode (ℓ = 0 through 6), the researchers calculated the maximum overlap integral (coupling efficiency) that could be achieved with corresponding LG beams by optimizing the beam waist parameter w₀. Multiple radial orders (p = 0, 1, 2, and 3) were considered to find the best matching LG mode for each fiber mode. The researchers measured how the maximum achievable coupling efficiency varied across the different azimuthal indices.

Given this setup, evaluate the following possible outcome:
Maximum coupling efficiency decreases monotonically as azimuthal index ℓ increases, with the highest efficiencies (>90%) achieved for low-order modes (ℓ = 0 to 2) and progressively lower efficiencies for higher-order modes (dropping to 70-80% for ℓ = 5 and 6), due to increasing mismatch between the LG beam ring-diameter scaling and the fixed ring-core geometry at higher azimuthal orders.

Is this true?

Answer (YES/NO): NO